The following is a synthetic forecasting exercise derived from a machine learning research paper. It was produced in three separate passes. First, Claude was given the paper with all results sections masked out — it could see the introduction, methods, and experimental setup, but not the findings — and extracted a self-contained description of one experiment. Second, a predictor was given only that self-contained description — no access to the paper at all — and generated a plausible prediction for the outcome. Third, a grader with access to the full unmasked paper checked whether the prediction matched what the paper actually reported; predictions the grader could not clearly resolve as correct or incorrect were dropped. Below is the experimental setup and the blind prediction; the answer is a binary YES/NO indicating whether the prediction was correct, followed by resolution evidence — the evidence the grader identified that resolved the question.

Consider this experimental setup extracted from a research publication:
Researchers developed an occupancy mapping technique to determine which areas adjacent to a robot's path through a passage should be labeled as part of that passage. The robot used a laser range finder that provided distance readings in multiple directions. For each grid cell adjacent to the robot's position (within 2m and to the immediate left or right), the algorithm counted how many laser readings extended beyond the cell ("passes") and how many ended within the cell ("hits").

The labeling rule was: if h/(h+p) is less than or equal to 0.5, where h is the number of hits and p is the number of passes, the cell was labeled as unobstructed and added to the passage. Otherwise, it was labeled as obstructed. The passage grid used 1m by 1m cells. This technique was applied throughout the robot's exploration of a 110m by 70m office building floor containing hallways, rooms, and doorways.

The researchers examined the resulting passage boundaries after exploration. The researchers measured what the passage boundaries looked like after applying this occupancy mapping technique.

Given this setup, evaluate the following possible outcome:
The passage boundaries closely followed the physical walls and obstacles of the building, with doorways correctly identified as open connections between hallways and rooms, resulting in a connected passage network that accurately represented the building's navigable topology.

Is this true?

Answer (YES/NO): NO